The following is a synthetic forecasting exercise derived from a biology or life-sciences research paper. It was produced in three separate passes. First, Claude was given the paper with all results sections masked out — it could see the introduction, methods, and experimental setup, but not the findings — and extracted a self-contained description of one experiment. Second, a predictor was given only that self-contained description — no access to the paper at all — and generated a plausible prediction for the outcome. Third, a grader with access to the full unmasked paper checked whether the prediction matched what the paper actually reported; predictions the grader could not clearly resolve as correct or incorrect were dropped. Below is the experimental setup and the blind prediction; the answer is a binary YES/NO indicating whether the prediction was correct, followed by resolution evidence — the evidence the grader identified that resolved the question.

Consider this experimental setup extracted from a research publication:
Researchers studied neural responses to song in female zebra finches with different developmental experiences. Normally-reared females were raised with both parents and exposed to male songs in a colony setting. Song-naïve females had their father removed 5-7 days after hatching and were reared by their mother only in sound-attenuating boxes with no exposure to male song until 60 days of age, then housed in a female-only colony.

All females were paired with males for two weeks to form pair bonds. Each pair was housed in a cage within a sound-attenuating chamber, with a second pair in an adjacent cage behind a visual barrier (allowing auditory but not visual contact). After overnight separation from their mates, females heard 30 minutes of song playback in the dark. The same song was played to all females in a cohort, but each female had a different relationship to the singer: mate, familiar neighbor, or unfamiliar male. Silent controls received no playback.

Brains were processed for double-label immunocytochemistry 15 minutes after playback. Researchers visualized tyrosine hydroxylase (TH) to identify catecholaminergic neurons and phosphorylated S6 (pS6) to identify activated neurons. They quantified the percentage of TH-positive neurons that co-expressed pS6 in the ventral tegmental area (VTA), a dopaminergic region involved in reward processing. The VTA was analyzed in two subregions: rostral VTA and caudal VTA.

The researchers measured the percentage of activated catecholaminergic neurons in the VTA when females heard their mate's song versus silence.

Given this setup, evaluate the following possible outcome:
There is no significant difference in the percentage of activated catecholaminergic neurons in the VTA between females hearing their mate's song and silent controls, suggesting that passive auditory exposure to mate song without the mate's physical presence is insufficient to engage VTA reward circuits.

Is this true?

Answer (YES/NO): NO